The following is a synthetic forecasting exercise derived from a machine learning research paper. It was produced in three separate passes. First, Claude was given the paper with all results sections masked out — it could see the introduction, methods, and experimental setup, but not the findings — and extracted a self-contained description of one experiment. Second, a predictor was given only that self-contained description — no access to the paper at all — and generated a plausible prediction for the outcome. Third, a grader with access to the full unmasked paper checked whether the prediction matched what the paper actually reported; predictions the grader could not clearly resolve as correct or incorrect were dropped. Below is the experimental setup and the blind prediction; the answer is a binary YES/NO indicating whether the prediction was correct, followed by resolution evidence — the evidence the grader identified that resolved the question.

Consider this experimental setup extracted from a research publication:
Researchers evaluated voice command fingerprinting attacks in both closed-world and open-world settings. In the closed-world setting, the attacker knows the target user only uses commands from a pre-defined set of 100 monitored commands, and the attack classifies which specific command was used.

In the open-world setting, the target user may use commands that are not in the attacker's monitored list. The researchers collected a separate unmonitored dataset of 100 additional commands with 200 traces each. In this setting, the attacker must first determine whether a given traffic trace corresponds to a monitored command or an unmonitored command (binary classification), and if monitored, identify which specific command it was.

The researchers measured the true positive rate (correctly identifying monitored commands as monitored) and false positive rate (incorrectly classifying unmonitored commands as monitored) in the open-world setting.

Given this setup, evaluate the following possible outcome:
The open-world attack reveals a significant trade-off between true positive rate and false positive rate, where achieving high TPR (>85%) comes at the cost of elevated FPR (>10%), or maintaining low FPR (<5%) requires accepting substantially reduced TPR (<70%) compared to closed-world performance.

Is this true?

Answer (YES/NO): NO